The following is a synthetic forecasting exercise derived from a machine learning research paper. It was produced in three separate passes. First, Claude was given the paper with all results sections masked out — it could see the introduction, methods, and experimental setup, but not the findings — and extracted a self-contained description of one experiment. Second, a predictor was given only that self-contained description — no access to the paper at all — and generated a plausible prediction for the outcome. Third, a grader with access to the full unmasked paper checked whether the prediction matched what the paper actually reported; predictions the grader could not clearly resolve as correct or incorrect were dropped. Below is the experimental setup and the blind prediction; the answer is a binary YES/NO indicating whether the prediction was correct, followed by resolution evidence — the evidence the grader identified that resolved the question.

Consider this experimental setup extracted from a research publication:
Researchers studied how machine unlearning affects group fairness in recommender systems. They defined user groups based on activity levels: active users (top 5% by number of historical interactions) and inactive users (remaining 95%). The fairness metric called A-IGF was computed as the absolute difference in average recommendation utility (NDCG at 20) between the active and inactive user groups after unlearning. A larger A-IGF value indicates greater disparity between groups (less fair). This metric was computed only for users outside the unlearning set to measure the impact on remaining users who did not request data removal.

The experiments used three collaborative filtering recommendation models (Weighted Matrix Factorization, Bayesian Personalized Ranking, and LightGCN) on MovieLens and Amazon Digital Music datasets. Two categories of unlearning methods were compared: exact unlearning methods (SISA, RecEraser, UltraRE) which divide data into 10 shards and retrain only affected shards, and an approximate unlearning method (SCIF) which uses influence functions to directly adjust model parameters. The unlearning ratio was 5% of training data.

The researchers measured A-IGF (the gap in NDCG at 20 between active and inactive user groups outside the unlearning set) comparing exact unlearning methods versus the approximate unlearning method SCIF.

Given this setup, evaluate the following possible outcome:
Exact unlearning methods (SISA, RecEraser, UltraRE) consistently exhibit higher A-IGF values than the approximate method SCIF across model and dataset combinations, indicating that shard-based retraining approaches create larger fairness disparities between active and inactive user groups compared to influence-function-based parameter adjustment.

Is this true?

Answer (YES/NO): YES